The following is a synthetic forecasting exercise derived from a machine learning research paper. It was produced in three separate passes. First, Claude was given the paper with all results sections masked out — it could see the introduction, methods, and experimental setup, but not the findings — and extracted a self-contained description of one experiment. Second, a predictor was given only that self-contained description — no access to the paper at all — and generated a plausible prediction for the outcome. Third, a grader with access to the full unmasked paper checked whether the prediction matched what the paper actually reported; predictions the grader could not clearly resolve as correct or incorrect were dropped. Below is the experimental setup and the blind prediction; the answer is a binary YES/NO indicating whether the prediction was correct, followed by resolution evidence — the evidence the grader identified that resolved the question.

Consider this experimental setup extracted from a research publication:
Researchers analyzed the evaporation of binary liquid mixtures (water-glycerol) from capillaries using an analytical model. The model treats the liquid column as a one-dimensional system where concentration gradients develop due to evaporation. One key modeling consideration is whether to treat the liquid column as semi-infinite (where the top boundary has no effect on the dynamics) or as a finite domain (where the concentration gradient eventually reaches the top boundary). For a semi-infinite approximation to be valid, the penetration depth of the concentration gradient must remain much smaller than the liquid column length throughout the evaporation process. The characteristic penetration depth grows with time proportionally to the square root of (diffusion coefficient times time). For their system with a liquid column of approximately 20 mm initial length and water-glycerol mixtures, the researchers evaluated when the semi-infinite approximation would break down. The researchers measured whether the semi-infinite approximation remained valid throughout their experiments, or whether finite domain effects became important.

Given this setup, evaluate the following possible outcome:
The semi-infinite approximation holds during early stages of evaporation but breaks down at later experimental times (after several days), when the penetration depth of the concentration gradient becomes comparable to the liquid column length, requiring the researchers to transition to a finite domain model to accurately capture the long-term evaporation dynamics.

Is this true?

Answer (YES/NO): NO